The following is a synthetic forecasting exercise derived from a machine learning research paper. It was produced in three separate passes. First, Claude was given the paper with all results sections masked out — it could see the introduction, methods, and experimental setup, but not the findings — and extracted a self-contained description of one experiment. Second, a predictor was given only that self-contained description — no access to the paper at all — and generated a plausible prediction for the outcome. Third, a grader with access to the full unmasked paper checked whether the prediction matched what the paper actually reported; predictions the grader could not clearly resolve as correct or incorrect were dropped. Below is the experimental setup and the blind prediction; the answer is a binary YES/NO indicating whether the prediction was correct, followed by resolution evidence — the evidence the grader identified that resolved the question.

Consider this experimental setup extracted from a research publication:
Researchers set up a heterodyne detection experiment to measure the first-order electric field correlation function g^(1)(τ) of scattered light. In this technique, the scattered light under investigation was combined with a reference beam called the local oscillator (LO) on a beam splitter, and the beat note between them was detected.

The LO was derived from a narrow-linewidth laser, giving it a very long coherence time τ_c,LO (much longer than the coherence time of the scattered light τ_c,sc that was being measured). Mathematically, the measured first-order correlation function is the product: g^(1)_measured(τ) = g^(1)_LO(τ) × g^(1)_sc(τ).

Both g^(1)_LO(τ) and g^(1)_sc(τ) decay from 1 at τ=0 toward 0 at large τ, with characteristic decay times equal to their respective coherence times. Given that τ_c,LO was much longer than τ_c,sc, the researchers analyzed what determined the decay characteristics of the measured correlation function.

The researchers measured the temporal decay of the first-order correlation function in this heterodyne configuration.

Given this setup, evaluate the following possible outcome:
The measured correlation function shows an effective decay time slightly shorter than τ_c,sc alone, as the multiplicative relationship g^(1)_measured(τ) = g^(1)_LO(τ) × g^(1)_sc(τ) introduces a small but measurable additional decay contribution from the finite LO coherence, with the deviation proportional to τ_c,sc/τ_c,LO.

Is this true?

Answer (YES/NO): NO